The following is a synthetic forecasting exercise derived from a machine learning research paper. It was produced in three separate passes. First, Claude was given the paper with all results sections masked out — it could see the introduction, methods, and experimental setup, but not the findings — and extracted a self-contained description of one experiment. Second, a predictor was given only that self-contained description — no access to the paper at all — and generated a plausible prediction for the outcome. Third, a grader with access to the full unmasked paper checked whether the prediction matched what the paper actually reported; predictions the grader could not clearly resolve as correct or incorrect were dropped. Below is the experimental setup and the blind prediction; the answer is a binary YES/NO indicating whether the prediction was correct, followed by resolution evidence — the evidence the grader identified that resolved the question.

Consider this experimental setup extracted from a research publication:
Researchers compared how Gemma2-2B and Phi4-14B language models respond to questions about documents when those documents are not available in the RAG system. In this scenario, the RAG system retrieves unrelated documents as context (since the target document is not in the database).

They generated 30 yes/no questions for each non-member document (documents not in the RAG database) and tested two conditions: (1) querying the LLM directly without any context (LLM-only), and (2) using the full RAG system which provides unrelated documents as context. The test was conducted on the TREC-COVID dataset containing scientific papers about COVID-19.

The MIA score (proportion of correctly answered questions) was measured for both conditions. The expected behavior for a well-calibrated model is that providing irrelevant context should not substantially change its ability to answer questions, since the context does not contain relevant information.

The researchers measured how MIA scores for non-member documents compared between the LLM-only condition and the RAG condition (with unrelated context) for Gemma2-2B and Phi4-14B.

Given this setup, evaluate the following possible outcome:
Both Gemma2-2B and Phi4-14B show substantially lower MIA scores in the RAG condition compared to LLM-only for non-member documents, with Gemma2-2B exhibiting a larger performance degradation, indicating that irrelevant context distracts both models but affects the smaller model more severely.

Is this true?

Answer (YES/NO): NO